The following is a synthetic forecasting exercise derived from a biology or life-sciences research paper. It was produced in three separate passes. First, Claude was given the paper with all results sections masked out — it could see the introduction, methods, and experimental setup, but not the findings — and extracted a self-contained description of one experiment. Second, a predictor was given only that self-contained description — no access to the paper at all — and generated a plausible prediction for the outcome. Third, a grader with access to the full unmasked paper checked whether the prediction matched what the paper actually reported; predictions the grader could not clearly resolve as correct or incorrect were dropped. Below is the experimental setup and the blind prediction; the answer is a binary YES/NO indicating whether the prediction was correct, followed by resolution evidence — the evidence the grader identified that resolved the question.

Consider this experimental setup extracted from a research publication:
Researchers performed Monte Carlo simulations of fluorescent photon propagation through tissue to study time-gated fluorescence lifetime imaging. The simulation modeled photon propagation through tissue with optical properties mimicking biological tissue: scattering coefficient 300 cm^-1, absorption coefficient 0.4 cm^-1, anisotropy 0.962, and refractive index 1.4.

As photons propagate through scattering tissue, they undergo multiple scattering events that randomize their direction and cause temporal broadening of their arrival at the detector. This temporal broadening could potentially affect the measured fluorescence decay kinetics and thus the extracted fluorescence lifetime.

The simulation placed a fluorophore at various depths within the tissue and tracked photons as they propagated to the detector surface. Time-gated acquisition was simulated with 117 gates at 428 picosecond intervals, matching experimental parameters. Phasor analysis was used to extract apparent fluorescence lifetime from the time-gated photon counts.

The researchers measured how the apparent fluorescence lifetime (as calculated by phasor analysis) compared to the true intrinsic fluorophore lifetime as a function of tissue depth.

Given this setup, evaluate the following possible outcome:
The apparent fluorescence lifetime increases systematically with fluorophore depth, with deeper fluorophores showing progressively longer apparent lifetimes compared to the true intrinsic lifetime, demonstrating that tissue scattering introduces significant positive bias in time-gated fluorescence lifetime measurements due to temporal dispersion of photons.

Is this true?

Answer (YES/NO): NO